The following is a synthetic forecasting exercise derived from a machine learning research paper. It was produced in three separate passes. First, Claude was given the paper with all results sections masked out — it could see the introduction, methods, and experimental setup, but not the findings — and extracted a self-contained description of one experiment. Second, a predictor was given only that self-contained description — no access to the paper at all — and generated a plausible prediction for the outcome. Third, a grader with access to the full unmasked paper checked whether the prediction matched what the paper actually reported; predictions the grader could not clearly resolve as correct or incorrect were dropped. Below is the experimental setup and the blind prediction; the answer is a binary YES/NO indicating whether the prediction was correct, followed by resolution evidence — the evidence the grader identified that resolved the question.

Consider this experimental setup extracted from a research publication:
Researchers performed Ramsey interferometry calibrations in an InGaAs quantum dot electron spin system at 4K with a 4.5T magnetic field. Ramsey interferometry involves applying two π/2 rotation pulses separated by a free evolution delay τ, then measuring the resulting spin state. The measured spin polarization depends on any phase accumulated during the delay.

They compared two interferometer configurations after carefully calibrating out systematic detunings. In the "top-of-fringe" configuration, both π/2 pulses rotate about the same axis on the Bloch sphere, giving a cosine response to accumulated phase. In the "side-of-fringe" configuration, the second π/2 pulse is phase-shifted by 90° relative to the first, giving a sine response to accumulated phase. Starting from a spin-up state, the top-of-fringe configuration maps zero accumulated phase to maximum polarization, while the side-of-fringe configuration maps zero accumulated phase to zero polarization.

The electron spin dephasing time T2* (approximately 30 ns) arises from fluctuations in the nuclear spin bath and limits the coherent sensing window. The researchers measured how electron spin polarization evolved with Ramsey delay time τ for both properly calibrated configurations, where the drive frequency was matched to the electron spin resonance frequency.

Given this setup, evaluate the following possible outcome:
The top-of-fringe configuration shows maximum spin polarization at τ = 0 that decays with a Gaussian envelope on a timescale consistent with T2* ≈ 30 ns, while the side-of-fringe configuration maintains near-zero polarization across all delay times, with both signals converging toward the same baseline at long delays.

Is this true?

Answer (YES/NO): YES